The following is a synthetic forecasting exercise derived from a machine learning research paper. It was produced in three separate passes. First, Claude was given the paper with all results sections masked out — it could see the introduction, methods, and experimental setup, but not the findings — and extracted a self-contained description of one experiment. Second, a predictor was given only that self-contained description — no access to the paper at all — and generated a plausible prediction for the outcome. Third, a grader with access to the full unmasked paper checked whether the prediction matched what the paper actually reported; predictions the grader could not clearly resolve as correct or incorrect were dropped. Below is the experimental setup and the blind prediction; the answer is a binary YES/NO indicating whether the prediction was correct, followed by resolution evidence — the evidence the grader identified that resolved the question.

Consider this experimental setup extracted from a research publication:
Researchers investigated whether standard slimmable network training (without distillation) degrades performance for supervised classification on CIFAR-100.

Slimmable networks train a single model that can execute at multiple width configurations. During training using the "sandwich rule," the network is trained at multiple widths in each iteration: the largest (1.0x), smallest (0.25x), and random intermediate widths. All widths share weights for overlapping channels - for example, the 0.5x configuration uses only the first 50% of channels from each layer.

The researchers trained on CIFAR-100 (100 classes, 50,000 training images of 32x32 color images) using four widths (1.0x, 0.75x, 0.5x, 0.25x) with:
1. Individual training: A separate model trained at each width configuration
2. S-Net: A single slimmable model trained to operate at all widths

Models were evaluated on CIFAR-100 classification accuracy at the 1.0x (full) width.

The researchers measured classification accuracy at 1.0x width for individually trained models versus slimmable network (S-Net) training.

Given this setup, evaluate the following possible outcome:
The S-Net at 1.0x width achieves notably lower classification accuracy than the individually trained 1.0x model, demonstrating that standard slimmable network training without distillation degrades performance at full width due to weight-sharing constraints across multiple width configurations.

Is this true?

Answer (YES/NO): YES